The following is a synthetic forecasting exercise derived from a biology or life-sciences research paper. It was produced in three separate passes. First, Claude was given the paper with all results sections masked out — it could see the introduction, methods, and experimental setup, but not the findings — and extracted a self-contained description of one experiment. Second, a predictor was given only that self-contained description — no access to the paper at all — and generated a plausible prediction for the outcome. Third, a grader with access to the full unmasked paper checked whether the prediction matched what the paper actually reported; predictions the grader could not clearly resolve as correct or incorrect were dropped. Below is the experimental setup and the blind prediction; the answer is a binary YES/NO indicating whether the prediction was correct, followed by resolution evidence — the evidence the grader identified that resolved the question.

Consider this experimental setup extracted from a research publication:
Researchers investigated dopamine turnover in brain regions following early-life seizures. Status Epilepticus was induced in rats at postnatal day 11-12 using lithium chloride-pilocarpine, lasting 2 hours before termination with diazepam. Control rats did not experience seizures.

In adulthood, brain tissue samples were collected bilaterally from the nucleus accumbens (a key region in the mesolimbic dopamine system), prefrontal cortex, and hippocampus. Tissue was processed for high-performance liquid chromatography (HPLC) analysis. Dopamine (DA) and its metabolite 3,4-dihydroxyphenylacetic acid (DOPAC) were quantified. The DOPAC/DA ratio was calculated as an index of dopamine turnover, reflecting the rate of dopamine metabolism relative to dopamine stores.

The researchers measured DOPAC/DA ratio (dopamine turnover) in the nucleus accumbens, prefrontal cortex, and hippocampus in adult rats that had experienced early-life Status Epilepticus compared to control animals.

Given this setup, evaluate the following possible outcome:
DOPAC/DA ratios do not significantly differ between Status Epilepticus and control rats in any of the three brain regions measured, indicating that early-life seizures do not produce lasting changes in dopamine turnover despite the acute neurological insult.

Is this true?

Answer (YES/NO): NO